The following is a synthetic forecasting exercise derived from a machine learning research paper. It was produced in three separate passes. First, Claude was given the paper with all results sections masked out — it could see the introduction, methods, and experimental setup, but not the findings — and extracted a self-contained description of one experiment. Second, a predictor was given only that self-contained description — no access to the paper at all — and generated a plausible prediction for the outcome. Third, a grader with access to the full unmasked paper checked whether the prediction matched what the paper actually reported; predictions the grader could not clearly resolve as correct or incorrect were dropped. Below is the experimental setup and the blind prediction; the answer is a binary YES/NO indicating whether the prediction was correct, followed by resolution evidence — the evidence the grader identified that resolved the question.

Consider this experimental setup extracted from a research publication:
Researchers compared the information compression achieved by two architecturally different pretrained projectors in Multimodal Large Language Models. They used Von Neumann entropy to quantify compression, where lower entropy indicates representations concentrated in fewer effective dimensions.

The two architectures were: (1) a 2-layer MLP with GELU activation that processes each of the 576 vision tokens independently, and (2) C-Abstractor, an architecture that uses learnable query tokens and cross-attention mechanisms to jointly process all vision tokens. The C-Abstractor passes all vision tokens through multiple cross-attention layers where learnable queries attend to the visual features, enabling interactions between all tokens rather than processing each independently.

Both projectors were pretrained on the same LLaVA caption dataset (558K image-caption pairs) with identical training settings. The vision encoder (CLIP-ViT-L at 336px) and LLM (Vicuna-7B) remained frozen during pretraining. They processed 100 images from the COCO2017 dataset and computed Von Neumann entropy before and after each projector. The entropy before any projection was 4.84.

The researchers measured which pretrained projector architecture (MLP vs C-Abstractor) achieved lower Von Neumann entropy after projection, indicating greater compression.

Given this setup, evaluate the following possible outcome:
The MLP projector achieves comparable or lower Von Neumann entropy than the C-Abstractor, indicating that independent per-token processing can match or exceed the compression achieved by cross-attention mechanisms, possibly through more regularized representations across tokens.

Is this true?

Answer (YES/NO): YES